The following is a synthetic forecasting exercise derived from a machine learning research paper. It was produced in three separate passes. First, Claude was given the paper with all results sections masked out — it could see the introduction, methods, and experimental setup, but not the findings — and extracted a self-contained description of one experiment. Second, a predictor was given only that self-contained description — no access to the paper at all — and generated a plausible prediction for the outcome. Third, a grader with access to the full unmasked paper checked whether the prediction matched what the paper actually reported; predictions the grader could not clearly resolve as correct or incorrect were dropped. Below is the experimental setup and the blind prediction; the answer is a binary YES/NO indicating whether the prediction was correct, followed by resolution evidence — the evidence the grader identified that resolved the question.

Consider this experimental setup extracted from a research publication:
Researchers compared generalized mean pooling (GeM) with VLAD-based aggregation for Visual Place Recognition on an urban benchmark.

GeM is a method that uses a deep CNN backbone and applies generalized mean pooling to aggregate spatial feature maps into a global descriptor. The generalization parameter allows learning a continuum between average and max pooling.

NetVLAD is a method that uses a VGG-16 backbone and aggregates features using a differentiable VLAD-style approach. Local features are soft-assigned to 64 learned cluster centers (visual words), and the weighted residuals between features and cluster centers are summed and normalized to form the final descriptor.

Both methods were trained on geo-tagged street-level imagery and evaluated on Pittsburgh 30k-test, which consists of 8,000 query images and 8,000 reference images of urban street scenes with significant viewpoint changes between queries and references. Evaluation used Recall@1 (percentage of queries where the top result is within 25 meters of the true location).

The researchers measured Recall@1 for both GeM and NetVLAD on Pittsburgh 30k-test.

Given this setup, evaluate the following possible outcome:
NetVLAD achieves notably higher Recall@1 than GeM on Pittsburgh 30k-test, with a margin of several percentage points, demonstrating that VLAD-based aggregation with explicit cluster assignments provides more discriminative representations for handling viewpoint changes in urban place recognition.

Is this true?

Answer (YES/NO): NO